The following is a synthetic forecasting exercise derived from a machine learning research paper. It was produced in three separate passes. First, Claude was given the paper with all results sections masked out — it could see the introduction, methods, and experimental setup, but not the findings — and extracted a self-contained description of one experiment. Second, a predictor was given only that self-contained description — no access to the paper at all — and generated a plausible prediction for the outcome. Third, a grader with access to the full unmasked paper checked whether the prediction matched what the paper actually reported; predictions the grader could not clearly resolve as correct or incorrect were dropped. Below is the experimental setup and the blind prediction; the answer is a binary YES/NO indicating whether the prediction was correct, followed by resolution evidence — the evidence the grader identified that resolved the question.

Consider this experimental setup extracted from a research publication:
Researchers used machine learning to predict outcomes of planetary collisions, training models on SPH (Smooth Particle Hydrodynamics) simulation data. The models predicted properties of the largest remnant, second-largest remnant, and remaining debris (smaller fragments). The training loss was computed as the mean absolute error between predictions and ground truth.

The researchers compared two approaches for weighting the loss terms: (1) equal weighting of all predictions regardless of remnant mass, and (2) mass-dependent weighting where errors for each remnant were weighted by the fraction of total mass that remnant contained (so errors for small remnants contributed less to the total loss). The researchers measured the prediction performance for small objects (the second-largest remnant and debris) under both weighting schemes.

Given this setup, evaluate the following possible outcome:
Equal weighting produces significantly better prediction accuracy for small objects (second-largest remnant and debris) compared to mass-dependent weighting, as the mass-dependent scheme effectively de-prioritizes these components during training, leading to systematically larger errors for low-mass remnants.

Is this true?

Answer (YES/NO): NO